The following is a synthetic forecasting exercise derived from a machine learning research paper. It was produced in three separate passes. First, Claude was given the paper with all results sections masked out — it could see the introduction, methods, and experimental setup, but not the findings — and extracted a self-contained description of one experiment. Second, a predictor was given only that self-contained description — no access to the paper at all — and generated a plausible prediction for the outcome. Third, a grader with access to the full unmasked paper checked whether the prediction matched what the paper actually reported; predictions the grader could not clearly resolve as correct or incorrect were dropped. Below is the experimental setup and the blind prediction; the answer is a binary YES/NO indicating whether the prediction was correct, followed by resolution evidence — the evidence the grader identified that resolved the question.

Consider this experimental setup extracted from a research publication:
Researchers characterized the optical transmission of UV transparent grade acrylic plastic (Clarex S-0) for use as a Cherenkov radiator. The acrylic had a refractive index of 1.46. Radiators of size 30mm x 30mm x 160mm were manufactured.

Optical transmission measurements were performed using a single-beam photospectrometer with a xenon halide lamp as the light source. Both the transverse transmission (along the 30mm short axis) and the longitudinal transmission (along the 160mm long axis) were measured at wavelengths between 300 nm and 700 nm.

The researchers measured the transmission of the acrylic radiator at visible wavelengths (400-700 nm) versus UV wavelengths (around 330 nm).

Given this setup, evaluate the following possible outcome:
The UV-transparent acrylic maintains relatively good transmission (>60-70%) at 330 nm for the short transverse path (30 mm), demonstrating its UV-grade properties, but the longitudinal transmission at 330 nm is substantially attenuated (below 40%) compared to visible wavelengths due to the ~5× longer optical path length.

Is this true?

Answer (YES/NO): NO